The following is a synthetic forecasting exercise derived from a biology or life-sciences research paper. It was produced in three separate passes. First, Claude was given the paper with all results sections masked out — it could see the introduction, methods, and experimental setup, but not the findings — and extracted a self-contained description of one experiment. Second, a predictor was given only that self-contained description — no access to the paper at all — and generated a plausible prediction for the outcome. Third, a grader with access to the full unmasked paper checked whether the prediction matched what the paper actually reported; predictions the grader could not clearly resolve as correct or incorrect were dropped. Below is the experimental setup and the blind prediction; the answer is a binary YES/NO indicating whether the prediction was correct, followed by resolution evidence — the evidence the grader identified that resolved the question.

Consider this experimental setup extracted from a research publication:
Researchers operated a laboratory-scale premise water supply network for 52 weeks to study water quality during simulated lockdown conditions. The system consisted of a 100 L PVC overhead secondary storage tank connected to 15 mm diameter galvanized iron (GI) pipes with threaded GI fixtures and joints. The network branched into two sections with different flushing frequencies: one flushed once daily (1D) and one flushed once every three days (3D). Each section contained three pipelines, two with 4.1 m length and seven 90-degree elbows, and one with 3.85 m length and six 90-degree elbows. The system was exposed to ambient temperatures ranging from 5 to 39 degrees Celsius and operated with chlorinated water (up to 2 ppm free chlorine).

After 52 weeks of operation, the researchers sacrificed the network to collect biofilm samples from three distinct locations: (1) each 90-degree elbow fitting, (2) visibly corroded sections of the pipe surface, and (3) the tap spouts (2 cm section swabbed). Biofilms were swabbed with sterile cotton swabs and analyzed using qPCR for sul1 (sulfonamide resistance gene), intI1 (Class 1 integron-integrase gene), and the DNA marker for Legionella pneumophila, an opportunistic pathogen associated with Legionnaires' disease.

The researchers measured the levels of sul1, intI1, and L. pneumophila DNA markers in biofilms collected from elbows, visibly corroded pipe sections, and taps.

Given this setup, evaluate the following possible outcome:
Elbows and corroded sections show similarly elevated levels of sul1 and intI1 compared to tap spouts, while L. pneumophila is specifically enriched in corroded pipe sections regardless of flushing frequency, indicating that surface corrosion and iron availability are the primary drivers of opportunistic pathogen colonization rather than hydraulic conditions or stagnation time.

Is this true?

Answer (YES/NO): NO